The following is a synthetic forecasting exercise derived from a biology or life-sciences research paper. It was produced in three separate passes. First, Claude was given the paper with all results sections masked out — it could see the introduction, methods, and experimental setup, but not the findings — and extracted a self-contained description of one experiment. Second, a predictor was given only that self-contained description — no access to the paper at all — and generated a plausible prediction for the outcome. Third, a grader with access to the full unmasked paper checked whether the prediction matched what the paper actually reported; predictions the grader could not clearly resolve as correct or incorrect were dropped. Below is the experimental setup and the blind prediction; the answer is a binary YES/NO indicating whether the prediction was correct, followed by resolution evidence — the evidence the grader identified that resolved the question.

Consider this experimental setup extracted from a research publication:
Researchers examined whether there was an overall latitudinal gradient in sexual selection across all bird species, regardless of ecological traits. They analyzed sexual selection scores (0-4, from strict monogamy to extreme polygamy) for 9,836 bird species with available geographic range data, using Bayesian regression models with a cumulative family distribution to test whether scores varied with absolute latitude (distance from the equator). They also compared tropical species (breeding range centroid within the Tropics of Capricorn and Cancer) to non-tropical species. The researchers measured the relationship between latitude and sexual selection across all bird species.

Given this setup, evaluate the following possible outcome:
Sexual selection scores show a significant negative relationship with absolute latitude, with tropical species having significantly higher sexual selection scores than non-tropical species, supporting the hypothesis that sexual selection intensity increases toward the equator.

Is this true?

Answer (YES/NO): NO